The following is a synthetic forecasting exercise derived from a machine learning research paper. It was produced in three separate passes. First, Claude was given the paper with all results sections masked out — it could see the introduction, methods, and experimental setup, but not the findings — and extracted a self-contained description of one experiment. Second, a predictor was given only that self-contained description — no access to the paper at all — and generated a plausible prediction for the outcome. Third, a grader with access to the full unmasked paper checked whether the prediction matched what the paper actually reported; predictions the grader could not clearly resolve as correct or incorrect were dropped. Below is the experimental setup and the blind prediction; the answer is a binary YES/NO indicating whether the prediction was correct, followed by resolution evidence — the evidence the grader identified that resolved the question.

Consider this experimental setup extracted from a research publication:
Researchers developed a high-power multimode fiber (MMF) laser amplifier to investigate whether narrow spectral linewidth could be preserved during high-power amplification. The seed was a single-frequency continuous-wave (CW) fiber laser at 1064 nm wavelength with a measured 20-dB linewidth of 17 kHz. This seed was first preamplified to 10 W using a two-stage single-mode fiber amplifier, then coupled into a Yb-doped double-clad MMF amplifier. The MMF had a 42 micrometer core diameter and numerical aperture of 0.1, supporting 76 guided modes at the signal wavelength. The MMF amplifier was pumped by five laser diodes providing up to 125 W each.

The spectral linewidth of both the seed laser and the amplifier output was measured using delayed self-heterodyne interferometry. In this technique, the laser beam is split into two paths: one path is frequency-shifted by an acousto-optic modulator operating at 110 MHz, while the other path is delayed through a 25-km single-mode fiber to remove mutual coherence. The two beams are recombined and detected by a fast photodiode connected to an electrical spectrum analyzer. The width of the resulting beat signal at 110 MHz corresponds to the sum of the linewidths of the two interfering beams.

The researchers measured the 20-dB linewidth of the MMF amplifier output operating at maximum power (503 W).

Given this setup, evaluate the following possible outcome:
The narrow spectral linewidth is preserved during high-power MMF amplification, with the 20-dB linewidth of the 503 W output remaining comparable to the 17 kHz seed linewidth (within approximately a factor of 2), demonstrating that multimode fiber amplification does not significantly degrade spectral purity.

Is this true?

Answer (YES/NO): YES